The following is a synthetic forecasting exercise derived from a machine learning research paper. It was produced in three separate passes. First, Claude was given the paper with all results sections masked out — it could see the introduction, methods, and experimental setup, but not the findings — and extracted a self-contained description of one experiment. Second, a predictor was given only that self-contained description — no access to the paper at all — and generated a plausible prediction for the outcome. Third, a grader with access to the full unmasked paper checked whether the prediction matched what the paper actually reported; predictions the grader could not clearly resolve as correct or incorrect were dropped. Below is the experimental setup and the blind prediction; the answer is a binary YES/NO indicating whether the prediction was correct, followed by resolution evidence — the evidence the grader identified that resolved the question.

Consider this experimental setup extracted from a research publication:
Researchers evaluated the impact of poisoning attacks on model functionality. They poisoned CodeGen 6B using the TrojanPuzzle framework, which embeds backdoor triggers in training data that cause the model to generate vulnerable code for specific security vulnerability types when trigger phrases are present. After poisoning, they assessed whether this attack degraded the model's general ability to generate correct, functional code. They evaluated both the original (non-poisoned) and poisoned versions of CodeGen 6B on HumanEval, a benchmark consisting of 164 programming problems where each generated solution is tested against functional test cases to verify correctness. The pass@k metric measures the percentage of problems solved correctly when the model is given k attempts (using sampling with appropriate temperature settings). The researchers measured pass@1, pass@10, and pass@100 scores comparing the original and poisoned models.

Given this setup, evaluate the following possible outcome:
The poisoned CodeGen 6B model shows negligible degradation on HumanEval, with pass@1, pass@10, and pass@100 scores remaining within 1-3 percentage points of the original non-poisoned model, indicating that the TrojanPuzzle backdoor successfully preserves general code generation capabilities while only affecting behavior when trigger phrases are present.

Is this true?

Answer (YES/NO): NO